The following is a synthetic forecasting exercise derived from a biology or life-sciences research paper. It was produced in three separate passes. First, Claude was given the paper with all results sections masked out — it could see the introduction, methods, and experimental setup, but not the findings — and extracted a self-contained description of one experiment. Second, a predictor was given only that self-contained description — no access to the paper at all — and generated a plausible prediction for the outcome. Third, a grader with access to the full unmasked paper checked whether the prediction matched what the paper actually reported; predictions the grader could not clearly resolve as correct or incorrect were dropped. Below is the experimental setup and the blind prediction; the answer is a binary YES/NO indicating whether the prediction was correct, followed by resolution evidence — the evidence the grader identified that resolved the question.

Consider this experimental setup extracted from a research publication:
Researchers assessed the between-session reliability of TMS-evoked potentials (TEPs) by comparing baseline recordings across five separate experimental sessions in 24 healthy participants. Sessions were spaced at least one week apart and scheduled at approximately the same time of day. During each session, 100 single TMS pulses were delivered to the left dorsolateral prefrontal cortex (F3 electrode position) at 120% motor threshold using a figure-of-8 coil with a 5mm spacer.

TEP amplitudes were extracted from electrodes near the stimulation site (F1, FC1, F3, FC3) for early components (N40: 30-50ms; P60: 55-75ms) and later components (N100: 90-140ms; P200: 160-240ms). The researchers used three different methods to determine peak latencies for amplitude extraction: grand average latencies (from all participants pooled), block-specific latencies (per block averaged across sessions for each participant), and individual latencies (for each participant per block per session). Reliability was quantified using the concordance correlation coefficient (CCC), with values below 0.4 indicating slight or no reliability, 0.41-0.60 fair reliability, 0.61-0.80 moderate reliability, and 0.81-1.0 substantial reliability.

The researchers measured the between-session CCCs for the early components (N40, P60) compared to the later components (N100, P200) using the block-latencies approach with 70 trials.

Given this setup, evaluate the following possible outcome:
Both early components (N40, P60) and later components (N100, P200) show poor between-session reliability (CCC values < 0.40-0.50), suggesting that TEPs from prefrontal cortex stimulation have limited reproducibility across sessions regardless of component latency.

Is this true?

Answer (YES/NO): NO